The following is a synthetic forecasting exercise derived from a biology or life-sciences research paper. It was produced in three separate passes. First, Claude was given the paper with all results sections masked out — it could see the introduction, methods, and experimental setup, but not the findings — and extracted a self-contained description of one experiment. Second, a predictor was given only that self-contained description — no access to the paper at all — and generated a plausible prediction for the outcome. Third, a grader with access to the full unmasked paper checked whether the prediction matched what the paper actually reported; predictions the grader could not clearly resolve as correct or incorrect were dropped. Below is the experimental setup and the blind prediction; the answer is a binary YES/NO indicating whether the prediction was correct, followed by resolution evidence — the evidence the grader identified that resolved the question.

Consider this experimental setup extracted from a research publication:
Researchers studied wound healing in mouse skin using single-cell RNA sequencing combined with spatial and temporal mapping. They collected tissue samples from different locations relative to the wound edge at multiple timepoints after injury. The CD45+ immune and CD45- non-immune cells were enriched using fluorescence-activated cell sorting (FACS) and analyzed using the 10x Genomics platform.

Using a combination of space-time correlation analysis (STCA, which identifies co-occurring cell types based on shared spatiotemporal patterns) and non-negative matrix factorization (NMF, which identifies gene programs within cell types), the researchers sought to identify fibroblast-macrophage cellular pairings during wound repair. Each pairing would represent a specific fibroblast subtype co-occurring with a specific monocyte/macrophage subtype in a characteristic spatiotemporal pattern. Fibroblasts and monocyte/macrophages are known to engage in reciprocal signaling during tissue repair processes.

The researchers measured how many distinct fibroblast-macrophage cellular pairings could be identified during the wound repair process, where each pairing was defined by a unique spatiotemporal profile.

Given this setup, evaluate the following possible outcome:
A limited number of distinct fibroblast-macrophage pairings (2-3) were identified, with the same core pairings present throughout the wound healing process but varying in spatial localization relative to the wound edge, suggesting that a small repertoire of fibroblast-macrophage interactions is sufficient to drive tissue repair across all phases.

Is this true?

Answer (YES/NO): NO